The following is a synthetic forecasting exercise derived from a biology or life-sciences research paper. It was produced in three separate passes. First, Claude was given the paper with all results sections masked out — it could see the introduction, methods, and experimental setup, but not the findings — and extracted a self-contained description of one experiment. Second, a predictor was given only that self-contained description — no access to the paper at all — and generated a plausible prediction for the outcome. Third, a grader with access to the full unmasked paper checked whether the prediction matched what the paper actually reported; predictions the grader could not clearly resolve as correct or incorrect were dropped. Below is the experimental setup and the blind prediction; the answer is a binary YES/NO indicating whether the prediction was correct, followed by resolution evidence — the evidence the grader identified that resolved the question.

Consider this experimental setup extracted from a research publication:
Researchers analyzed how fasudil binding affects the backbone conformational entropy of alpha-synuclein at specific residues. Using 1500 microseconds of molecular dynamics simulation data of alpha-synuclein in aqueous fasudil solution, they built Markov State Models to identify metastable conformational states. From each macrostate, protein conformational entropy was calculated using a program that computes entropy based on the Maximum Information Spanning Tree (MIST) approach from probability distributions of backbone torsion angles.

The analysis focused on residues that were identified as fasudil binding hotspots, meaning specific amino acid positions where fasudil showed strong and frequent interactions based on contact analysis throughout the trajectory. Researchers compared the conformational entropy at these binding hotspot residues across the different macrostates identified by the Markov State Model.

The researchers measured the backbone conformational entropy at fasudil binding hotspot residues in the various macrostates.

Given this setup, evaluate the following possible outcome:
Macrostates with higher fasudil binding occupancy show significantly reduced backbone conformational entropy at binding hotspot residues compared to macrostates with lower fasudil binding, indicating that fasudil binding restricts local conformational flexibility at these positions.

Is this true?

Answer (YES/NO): YES